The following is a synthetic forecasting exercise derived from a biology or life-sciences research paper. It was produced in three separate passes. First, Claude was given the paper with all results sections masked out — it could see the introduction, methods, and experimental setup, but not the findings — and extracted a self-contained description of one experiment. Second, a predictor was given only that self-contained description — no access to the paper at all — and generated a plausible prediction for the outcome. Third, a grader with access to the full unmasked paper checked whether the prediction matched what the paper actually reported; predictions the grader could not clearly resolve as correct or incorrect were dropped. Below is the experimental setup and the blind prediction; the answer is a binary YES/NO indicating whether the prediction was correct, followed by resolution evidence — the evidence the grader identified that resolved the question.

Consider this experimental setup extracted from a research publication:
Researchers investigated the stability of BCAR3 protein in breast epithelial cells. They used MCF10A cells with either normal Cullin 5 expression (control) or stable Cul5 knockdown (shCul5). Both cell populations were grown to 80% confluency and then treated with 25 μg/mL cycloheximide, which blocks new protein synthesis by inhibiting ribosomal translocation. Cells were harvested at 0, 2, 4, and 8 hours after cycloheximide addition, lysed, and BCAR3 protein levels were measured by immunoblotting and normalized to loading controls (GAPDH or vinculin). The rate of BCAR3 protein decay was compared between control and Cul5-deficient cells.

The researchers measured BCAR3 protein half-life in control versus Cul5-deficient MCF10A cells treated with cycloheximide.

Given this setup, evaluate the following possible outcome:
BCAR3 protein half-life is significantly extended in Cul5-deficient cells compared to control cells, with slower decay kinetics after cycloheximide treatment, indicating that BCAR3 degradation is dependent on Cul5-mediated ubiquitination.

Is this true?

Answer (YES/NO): YES